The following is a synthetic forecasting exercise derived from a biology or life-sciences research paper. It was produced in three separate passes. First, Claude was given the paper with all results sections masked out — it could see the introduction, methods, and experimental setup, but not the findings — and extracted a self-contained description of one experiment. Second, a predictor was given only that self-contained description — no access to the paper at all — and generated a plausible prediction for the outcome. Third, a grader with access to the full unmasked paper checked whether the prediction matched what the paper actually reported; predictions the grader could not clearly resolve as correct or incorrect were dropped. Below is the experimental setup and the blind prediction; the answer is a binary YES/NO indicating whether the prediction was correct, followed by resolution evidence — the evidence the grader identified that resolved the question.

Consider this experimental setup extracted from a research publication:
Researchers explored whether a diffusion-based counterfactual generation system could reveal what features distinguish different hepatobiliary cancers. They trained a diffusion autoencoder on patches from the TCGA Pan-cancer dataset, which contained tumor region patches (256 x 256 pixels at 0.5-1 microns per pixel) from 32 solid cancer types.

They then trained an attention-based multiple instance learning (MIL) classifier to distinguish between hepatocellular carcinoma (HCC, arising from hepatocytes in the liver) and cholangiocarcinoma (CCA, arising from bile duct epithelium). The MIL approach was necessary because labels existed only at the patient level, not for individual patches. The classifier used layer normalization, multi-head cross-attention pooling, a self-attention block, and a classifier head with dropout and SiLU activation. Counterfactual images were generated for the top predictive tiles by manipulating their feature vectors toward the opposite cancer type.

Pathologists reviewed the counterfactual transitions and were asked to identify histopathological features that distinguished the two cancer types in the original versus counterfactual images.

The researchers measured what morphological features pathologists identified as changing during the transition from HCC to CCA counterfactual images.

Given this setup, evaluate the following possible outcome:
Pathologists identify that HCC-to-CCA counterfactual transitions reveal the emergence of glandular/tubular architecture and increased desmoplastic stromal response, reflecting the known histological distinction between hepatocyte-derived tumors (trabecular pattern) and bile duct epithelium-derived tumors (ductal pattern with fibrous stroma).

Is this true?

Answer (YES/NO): NO